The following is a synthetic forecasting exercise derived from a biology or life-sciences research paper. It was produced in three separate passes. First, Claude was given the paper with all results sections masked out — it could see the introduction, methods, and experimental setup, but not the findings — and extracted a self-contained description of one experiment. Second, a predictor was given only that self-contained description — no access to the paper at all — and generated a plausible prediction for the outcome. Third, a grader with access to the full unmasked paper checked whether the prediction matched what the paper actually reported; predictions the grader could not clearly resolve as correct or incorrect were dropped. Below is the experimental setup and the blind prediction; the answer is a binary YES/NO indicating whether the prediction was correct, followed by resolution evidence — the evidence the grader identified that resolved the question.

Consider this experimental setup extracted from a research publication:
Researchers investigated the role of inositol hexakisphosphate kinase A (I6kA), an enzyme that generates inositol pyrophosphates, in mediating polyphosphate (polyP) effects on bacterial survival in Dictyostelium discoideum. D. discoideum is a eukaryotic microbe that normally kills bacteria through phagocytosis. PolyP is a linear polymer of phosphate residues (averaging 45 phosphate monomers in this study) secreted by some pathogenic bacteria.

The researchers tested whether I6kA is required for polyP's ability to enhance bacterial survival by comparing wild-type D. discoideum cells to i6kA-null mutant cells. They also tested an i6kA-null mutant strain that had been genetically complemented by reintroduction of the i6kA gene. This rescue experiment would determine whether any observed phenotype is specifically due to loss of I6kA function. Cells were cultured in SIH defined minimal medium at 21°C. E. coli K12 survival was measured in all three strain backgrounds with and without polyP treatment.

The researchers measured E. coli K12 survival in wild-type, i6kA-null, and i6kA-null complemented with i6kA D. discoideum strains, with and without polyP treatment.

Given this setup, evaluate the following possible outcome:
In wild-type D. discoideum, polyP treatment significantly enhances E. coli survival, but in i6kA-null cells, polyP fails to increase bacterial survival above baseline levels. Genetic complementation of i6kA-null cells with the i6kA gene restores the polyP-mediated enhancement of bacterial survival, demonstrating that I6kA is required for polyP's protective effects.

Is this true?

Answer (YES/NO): YES